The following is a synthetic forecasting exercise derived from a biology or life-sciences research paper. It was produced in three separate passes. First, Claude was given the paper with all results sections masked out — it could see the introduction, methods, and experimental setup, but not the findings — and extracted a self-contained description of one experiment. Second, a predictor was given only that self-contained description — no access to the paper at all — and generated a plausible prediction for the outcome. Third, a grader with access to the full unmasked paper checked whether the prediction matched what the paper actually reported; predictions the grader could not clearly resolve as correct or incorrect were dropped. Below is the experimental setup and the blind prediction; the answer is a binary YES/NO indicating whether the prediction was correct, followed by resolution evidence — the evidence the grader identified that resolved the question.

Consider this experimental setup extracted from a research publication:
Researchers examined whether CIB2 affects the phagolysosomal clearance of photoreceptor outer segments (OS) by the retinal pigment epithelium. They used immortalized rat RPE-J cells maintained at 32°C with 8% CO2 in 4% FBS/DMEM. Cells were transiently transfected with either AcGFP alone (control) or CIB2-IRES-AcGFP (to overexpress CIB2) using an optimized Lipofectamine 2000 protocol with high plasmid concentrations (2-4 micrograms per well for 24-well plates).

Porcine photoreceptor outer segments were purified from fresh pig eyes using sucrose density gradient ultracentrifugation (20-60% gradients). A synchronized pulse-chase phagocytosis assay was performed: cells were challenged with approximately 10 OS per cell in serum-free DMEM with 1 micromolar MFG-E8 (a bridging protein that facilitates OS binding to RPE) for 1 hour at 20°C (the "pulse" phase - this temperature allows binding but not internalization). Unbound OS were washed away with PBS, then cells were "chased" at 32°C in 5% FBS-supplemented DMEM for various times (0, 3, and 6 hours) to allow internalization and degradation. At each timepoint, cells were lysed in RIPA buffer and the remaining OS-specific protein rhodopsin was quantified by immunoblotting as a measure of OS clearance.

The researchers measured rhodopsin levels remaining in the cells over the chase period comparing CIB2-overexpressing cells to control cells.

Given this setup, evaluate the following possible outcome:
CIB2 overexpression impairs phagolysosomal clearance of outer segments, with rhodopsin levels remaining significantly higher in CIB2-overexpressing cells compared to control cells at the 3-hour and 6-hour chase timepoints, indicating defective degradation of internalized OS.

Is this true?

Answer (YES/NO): NO